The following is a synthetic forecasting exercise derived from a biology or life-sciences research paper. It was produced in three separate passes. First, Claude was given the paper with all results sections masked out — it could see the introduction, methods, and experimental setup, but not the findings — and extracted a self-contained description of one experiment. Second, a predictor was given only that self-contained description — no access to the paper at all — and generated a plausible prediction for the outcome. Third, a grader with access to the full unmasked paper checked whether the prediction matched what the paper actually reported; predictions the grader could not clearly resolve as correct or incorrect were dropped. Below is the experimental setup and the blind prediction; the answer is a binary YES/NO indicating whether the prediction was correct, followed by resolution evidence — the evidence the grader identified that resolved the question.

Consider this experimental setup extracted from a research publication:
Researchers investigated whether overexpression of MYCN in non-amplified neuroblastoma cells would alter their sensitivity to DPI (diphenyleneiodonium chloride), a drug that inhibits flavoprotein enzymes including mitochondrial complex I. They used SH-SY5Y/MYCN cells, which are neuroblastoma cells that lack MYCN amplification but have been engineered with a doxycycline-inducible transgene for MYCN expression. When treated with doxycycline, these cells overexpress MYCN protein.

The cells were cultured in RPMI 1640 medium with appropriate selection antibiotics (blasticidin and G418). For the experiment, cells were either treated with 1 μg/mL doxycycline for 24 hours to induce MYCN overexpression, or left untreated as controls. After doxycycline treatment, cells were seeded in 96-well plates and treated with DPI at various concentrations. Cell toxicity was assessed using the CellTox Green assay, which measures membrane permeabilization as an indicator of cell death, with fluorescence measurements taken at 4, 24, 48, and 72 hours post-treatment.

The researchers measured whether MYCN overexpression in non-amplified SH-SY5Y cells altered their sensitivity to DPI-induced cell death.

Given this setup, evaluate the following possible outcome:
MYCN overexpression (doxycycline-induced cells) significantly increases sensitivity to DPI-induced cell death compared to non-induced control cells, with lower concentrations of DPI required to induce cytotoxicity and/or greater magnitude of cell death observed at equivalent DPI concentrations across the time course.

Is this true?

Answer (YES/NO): NO